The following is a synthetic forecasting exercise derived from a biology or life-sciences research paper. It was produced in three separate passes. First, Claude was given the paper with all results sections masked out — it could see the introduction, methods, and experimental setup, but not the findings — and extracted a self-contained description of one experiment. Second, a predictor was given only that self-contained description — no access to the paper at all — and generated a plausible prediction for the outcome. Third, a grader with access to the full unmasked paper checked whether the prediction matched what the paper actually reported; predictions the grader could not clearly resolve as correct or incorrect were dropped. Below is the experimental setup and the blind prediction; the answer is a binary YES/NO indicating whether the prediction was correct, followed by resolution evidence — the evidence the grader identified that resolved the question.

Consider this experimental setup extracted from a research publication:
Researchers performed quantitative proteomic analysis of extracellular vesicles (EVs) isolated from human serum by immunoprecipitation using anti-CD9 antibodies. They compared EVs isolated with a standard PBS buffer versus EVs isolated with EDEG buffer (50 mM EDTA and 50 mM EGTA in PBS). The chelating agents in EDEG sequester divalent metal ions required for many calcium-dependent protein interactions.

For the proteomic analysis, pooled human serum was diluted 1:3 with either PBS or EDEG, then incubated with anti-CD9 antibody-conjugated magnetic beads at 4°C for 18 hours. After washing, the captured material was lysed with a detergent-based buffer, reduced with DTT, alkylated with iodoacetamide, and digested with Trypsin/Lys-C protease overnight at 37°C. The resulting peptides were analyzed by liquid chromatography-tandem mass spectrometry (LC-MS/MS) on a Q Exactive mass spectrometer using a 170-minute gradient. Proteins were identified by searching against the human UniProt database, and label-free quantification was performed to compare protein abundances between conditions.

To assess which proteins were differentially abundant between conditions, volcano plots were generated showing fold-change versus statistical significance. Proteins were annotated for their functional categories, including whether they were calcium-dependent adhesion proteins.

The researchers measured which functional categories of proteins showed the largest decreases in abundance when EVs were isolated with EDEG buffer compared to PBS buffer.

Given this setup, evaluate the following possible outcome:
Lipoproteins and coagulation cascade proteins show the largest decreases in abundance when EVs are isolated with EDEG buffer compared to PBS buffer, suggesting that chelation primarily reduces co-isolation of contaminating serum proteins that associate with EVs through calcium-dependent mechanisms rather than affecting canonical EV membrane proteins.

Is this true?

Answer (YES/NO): NO